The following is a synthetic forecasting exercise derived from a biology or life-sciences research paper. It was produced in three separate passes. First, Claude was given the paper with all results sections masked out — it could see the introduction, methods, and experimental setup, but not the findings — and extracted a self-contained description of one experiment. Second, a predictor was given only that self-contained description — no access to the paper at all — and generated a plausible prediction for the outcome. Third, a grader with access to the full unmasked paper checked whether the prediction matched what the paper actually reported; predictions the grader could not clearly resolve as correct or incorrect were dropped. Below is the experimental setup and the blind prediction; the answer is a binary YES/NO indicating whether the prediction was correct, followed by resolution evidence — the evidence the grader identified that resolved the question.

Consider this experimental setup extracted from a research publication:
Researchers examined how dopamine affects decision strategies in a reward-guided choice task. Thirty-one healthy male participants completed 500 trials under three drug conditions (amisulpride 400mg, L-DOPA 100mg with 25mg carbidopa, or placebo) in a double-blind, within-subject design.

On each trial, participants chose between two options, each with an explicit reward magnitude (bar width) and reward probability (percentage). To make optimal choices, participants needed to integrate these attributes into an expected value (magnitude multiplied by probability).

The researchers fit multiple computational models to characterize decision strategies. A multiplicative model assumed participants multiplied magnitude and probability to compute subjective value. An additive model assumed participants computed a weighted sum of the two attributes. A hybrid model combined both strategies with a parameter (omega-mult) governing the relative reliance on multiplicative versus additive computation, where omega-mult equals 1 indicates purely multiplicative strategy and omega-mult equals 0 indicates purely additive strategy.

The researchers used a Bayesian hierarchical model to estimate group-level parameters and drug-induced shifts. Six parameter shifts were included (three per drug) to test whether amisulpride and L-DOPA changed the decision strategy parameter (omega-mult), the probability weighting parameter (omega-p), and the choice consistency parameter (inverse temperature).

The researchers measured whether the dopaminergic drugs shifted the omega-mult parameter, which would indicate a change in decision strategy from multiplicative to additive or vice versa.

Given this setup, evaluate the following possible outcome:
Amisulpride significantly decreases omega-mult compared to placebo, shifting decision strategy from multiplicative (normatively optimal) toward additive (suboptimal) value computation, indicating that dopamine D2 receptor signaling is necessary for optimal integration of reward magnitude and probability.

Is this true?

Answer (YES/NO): NO